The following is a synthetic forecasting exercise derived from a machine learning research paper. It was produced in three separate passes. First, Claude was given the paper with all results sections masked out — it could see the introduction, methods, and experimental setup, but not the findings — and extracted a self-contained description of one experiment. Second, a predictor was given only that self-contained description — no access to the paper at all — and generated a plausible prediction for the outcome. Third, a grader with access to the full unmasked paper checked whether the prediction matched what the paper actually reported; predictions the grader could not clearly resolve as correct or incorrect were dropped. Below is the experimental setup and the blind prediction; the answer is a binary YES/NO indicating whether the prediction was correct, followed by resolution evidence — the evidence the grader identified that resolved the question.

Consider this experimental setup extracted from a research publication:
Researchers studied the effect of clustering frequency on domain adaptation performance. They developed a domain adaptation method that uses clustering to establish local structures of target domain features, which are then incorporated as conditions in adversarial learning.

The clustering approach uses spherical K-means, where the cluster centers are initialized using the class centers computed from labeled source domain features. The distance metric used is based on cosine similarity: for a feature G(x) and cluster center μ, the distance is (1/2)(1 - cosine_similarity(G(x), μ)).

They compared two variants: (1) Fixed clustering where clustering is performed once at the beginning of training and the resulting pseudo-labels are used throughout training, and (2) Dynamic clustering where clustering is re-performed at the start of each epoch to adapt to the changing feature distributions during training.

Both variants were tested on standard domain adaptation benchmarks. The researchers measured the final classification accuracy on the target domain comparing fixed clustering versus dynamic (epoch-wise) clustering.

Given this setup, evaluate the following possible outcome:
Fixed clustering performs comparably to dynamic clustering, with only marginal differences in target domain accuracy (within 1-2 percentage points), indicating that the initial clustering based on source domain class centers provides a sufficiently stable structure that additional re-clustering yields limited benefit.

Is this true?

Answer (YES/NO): NO